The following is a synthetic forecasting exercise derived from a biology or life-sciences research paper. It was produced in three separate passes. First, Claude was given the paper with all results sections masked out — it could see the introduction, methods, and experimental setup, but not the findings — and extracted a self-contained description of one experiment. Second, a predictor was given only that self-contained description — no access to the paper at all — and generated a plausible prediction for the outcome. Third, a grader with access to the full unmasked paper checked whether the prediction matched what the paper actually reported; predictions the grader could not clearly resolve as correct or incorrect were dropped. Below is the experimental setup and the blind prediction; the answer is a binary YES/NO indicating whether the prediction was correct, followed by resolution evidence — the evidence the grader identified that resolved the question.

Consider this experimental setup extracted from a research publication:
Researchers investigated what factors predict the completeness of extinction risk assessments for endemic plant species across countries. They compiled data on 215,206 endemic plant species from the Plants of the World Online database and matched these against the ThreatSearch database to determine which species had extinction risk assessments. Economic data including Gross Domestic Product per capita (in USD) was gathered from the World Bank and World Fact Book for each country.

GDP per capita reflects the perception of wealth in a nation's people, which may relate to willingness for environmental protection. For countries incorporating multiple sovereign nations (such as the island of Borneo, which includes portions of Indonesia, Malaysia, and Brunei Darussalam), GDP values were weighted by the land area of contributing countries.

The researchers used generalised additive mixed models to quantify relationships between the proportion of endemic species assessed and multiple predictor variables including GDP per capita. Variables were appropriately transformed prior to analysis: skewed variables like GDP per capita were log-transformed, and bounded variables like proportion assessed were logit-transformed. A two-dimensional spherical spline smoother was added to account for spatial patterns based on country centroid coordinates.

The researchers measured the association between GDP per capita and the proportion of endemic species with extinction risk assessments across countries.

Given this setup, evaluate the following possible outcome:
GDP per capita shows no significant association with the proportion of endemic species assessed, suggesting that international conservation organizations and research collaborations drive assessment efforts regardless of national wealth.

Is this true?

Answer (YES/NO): YES